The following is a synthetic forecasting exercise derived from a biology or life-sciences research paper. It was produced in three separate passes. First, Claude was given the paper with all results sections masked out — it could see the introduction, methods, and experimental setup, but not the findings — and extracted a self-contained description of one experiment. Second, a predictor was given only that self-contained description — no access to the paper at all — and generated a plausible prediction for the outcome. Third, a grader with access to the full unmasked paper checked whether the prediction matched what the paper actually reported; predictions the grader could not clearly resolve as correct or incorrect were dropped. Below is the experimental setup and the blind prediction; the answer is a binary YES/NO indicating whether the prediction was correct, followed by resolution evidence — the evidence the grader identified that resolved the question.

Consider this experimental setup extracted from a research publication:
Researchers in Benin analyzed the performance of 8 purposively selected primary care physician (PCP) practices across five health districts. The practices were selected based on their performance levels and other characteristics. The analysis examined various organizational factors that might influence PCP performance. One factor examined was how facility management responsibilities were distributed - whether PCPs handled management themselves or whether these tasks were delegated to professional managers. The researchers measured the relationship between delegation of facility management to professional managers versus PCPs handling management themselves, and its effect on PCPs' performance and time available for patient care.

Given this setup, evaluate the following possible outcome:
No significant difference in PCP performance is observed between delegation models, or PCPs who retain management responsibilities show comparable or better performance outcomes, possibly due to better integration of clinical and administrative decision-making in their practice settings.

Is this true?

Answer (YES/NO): NO